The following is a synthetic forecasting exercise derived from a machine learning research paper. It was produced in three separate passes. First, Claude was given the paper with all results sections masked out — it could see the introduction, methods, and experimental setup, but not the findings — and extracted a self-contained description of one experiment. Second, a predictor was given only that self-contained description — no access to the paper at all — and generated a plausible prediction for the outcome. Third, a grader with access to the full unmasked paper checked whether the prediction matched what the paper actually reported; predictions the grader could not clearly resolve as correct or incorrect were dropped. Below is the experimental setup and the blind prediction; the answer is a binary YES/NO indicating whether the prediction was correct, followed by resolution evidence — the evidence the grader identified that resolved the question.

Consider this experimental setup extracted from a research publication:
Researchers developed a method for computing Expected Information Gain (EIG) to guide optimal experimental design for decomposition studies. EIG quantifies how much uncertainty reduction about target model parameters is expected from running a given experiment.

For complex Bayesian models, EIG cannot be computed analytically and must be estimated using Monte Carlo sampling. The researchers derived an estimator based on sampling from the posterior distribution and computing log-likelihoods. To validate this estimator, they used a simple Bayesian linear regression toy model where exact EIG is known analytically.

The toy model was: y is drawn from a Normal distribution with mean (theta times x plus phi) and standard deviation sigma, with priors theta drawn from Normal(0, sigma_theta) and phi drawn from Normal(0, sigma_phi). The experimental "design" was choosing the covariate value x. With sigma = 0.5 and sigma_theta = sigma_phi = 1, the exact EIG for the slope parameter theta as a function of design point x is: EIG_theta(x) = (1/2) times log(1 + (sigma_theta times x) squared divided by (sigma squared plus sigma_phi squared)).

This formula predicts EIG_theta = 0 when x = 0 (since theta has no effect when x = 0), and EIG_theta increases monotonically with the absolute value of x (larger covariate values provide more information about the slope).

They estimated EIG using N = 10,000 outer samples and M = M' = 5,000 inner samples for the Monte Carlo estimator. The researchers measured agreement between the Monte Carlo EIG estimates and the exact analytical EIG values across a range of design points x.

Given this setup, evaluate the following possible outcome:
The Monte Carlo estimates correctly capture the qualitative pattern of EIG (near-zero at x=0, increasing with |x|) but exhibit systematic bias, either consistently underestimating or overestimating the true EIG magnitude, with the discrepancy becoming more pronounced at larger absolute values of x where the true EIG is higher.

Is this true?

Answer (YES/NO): NO